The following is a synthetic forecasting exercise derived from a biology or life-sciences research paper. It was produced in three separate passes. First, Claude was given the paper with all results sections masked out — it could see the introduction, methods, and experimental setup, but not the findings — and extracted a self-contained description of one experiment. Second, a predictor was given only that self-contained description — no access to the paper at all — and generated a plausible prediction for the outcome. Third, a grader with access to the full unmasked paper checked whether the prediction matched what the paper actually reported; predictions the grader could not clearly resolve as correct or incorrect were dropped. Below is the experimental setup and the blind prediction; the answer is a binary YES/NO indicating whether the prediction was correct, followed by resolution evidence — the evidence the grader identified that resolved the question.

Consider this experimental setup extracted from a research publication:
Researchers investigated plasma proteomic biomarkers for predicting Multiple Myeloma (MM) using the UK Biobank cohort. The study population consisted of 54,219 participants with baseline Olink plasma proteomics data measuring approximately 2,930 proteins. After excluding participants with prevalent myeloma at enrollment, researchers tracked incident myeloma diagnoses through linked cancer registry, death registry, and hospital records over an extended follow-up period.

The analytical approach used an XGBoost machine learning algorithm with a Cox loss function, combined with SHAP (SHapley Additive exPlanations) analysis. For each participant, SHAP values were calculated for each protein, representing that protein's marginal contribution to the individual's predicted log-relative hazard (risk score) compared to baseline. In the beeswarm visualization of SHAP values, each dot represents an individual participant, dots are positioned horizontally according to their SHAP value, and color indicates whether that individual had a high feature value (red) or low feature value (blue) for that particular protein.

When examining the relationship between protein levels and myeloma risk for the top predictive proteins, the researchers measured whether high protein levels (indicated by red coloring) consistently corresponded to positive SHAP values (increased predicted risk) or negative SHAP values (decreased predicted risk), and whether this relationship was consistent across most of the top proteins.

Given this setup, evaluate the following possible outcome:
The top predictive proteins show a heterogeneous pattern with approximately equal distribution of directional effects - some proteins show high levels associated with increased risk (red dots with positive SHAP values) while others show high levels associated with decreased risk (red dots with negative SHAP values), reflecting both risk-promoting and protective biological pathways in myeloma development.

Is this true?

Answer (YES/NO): NO